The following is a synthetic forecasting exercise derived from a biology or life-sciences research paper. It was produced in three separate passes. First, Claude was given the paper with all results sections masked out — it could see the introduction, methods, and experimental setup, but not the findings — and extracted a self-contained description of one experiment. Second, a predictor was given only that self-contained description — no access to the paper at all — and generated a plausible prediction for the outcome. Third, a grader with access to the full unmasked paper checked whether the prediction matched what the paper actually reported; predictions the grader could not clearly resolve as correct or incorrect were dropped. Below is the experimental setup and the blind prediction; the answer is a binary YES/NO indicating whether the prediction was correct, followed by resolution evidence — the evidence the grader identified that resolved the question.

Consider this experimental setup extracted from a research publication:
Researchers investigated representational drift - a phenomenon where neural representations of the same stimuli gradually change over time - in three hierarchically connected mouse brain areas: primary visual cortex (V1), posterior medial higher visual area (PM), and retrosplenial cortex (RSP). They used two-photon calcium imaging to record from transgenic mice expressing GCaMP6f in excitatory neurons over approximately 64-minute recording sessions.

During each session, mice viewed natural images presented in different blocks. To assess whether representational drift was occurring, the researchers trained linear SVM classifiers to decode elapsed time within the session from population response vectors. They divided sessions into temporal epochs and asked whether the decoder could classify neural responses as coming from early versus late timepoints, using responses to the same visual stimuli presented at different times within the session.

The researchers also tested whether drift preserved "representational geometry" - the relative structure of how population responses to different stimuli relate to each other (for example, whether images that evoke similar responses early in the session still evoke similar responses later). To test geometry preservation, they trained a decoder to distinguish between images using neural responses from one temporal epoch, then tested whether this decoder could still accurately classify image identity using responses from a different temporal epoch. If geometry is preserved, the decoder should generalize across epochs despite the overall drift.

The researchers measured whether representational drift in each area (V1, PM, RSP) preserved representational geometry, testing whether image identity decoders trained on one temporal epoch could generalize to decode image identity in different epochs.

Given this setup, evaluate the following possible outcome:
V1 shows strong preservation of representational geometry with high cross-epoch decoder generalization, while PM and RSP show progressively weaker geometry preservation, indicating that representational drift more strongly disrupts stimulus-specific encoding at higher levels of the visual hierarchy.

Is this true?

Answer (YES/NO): NO